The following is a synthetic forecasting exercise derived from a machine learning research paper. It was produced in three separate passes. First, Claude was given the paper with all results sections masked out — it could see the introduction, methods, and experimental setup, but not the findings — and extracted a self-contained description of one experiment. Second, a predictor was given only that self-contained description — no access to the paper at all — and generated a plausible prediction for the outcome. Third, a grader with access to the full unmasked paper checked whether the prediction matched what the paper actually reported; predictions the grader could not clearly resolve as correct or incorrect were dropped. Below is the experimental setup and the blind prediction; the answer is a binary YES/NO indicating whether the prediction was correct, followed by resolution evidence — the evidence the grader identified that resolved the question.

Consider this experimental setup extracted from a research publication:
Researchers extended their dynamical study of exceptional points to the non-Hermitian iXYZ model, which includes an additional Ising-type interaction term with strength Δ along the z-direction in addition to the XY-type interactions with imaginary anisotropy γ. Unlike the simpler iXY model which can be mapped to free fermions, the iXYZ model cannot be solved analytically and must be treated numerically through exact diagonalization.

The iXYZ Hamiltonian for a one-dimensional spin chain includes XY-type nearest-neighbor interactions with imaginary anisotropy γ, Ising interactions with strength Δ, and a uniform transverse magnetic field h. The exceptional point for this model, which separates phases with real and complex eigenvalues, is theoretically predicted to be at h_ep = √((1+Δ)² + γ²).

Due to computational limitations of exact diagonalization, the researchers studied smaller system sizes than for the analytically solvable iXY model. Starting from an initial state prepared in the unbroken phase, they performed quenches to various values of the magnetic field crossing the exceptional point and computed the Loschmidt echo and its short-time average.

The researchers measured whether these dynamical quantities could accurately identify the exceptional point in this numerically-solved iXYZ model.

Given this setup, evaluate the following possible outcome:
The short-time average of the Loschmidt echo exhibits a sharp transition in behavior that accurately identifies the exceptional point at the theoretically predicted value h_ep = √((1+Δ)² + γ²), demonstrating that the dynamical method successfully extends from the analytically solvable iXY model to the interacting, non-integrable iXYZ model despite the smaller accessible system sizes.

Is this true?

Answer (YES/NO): YES